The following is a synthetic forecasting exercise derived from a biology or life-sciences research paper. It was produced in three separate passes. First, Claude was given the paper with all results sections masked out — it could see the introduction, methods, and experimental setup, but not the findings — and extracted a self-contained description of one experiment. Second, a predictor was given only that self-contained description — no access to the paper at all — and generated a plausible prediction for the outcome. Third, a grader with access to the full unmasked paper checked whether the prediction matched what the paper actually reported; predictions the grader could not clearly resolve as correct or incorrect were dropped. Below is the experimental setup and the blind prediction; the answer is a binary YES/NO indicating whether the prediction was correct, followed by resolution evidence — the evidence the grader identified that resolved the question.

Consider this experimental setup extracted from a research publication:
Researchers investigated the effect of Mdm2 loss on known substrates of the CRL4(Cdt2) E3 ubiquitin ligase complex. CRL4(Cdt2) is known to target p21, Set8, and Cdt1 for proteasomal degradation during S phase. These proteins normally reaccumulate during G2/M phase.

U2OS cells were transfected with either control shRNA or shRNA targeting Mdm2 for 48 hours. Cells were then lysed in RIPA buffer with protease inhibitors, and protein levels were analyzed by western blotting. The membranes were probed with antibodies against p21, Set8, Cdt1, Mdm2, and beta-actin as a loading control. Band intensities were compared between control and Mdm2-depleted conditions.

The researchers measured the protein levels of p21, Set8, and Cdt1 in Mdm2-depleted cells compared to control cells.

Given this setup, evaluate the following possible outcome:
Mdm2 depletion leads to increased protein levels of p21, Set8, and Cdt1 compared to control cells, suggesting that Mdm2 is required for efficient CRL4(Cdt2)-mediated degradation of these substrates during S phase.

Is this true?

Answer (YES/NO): NO